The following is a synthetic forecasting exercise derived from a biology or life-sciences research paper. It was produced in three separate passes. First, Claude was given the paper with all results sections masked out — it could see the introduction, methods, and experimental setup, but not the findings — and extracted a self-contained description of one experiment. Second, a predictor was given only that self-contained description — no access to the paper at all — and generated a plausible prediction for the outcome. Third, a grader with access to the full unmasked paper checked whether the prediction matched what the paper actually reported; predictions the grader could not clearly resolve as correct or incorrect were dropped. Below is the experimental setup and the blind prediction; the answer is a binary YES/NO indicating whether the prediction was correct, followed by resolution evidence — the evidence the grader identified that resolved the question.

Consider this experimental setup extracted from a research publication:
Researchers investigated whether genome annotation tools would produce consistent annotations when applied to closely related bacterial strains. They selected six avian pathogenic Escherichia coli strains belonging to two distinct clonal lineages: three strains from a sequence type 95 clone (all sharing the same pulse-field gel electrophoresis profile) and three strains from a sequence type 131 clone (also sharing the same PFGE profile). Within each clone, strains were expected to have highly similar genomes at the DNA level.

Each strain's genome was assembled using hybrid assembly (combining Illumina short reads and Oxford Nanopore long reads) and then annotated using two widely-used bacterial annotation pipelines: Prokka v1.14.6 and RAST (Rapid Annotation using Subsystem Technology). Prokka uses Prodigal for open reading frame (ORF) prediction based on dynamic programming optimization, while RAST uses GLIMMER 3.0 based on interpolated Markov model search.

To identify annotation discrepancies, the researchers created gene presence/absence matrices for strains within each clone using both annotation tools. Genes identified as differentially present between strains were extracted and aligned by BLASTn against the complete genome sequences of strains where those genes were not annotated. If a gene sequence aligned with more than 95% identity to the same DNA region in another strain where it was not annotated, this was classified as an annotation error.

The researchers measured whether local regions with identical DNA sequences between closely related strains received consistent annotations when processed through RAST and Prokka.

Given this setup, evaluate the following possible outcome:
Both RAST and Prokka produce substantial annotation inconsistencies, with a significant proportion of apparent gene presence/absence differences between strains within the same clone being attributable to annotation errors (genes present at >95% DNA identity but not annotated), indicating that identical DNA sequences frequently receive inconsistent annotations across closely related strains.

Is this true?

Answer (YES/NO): YES